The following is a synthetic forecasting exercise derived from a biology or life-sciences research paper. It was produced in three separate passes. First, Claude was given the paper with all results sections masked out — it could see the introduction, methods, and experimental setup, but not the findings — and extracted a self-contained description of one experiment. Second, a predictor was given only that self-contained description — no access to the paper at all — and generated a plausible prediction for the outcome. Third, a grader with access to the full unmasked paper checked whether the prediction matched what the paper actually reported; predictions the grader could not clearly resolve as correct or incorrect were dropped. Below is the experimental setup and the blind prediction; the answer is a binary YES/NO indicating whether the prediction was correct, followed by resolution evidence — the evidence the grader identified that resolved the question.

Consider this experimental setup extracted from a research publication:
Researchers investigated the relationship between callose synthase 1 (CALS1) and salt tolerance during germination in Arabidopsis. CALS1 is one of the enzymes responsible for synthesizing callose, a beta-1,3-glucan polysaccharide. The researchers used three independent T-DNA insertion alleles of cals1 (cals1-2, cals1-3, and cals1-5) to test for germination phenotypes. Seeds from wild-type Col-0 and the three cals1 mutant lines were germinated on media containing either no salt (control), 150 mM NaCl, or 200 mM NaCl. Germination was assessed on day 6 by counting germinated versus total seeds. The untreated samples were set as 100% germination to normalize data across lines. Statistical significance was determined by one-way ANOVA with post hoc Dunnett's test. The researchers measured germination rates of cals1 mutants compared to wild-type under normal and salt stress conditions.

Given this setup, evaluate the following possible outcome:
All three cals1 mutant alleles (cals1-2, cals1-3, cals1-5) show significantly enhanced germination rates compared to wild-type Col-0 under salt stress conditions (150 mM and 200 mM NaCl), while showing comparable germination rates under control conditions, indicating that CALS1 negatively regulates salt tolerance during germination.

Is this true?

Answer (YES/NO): NO